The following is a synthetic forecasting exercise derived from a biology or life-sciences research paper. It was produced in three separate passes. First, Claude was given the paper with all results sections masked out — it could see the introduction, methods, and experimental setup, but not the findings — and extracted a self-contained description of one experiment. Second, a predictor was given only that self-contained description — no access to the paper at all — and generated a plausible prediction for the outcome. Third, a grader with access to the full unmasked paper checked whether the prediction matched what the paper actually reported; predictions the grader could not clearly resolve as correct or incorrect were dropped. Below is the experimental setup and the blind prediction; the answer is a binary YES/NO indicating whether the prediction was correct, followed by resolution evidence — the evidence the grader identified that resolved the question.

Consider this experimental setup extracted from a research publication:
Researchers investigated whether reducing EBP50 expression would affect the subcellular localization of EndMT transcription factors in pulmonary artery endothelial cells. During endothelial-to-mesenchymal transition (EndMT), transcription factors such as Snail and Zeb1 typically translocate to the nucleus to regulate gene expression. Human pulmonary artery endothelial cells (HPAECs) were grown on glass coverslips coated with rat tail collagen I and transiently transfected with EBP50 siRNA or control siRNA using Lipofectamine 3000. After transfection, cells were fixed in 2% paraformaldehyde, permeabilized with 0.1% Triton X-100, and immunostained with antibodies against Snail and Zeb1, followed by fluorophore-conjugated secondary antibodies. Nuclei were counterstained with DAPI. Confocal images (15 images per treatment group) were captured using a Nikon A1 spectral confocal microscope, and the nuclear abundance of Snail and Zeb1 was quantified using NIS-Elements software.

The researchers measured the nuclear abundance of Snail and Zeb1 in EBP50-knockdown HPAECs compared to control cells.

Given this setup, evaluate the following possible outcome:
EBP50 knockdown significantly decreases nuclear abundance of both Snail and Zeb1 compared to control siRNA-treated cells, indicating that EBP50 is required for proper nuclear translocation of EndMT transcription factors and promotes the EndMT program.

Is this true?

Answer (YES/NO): NO